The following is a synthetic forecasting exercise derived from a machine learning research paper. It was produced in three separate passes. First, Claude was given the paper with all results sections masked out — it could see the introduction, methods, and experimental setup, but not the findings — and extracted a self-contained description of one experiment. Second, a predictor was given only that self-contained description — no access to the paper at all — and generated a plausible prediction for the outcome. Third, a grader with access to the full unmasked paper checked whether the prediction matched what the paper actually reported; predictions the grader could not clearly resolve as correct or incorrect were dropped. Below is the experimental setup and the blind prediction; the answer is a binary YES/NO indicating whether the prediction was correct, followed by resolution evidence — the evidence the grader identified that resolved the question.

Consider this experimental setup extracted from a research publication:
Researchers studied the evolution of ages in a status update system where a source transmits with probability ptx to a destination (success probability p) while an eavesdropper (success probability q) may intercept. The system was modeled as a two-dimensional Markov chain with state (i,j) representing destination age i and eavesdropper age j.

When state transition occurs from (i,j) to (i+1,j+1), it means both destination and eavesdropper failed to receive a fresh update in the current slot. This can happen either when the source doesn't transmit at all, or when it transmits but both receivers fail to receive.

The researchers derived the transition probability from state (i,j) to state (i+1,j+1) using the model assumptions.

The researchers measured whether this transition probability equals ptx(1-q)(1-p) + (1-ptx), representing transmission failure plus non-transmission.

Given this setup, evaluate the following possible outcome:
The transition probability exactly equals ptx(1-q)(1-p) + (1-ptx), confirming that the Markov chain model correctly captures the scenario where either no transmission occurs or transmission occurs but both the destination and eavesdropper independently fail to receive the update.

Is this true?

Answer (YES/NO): YES